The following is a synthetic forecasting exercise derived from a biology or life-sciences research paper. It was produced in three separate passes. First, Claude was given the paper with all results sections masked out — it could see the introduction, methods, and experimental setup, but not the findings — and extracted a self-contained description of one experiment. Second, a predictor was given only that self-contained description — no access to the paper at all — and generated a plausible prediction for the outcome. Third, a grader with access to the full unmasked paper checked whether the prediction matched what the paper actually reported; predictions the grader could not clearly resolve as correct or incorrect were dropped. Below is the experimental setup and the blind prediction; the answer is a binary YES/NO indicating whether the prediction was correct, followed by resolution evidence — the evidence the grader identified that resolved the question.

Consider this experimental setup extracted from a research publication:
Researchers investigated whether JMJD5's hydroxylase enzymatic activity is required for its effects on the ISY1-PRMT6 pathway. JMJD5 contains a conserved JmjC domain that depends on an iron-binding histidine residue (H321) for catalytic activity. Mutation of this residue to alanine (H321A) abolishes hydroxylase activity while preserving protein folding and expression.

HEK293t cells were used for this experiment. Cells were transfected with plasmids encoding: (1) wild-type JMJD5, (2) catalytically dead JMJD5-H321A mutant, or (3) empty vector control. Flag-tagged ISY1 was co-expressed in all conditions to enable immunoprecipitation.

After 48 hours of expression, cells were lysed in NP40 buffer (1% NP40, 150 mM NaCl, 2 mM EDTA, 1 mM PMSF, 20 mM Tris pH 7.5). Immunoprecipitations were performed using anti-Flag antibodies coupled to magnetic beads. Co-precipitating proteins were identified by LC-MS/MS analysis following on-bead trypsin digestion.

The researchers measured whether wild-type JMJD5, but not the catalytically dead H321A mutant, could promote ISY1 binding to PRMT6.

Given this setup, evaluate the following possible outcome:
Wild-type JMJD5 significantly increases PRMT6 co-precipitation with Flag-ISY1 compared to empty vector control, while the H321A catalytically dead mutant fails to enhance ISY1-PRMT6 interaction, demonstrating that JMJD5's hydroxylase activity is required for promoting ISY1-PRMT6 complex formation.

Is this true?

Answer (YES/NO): YES